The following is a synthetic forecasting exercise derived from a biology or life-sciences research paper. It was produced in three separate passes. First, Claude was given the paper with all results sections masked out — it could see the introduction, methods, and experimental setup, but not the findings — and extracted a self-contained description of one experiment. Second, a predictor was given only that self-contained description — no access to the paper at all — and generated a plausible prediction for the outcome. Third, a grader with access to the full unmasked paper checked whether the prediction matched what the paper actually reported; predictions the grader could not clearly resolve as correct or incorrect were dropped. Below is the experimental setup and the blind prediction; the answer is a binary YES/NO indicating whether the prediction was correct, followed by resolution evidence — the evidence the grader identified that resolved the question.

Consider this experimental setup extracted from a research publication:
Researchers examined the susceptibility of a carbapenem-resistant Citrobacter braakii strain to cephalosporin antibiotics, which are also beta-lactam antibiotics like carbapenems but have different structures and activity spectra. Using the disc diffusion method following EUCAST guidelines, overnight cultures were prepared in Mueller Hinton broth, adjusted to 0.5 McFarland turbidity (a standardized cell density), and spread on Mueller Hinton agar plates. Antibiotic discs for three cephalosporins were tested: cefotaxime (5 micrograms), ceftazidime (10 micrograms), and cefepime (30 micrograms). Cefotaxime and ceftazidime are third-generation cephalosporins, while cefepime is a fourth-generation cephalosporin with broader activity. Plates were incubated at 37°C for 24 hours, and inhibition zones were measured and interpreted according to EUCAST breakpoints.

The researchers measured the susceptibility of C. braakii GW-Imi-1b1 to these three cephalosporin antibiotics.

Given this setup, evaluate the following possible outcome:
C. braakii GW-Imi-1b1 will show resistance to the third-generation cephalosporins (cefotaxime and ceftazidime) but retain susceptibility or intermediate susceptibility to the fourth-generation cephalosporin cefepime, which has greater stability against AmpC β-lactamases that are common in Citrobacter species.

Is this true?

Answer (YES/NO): NO